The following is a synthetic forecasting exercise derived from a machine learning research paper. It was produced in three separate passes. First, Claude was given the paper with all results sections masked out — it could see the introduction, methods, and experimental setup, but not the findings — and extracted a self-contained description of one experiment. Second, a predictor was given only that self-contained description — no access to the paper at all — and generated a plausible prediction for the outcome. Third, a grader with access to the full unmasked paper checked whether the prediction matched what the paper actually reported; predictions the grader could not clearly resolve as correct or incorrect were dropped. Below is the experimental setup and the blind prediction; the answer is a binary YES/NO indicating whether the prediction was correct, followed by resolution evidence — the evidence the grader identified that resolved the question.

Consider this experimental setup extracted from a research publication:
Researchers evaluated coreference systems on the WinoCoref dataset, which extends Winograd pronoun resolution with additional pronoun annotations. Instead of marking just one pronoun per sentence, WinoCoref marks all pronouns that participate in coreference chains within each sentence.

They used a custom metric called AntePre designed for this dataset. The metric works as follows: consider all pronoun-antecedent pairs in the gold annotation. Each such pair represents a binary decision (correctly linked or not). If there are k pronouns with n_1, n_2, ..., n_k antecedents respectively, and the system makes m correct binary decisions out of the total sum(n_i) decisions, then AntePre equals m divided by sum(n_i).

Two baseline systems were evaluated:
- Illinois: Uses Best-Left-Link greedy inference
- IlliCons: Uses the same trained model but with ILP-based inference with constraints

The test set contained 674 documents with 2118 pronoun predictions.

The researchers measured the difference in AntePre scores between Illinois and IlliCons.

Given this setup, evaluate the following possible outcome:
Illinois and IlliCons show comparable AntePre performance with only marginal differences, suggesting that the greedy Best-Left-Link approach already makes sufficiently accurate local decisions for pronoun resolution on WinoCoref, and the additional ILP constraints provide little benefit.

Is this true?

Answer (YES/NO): NO